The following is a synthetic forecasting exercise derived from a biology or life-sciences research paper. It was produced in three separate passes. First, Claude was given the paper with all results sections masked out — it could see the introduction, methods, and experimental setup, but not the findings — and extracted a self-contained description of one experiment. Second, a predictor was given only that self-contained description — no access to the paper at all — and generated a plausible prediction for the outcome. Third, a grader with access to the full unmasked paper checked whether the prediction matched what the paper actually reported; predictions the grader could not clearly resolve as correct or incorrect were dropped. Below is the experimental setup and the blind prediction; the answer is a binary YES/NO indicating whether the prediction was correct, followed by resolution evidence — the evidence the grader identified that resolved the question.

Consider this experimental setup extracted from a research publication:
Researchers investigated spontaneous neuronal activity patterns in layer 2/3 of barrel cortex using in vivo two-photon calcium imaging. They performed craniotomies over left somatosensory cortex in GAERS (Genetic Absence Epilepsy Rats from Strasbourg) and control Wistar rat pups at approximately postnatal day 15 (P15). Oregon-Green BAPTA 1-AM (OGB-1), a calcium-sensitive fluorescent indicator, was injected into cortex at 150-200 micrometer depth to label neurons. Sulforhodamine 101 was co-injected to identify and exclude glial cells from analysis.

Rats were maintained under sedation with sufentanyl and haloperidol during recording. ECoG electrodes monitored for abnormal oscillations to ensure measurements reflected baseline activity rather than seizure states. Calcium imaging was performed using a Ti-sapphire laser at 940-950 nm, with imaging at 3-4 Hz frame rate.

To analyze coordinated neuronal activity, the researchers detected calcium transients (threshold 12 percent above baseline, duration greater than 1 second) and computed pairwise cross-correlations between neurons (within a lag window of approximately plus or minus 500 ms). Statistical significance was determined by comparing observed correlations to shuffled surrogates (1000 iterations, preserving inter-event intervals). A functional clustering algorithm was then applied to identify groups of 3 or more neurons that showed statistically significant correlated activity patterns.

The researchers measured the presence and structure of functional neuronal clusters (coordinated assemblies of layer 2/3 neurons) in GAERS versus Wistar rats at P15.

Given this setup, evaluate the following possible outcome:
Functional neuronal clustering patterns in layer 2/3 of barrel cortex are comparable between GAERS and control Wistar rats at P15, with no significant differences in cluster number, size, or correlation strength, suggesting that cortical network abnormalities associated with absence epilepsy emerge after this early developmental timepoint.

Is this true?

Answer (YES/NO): NO